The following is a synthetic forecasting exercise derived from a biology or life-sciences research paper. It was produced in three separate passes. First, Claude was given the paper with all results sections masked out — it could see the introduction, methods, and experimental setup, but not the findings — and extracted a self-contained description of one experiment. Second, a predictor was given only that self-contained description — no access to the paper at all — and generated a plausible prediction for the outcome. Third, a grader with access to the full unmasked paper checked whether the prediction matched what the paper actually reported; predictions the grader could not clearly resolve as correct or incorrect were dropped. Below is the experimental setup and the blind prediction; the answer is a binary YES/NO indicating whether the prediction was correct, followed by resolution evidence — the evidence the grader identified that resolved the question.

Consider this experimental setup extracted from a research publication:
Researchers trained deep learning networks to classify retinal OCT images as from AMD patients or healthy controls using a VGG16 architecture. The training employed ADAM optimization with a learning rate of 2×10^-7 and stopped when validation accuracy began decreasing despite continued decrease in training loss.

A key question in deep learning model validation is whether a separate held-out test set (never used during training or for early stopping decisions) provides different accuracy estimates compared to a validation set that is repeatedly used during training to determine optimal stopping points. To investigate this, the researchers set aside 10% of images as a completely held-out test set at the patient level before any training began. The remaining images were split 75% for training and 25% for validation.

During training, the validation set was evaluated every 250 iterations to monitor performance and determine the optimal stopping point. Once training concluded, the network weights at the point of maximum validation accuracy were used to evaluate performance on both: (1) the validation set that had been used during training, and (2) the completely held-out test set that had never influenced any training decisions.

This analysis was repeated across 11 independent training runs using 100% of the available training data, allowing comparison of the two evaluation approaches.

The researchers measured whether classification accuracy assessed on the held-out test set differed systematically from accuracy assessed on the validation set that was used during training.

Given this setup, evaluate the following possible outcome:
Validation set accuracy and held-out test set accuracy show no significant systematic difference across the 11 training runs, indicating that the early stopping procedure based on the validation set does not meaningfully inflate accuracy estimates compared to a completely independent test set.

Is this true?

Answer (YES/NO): YES